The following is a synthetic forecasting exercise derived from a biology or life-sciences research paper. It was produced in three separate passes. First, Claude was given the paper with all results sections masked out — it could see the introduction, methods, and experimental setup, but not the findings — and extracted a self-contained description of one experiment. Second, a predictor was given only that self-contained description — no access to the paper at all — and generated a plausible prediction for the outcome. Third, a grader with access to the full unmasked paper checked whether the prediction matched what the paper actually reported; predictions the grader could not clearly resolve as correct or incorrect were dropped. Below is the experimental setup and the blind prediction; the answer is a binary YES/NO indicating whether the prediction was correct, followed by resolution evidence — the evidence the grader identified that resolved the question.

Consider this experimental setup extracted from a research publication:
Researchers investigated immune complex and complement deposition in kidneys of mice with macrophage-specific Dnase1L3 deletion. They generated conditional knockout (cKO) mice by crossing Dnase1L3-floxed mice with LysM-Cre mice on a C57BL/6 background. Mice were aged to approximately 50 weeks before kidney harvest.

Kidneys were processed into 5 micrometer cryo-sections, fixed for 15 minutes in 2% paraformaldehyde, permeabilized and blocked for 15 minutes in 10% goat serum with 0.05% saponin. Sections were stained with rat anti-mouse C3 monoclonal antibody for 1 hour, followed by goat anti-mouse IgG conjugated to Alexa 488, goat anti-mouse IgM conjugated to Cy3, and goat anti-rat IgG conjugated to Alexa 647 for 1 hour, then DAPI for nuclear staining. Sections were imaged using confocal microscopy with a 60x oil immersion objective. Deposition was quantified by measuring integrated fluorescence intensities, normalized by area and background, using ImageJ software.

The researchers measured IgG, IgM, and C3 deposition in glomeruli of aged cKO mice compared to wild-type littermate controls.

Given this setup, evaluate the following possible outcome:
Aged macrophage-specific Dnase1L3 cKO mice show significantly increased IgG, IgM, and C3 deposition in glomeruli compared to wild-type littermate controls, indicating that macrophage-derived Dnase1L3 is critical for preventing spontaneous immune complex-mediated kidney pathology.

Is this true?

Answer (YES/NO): NO